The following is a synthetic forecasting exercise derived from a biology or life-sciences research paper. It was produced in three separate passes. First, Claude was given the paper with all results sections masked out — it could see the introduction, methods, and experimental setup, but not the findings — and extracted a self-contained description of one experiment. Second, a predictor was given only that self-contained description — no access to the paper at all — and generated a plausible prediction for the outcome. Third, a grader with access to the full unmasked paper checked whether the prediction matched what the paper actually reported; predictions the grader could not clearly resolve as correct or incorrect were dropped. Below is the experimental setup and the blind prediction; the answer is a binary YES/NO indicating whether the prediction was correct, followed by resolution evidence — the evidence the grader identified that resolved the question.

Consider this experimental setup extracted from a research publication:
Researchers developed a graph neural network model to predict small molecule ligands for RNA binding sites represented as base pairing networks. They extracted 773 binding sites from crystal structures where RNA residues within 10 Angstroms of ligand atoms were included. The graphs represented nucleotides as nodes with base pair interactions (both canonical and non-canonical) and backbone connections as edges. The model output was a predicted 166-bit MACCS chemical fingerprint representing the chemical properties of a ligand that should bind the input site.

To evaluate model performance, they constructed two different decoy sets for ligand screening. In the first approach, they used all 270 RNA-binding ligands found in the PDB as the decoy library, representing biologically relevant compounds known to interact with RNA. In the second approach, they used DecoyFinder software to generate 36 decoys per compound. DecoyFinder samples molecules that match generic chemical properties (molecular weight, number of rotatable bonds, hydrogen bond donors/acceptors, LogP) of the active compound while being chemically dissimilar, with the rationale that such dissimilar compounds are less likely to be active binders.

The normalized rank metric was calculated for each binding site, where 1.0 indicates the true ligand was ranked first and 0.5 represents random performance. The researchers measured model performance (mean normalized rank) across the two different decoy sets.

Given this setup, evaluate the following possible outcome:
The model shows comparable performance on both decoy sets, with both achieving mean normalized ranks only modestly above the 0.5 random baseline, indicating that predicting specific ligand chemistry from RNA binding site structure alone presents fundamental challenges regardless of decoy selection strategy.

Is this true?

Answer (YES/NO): NO